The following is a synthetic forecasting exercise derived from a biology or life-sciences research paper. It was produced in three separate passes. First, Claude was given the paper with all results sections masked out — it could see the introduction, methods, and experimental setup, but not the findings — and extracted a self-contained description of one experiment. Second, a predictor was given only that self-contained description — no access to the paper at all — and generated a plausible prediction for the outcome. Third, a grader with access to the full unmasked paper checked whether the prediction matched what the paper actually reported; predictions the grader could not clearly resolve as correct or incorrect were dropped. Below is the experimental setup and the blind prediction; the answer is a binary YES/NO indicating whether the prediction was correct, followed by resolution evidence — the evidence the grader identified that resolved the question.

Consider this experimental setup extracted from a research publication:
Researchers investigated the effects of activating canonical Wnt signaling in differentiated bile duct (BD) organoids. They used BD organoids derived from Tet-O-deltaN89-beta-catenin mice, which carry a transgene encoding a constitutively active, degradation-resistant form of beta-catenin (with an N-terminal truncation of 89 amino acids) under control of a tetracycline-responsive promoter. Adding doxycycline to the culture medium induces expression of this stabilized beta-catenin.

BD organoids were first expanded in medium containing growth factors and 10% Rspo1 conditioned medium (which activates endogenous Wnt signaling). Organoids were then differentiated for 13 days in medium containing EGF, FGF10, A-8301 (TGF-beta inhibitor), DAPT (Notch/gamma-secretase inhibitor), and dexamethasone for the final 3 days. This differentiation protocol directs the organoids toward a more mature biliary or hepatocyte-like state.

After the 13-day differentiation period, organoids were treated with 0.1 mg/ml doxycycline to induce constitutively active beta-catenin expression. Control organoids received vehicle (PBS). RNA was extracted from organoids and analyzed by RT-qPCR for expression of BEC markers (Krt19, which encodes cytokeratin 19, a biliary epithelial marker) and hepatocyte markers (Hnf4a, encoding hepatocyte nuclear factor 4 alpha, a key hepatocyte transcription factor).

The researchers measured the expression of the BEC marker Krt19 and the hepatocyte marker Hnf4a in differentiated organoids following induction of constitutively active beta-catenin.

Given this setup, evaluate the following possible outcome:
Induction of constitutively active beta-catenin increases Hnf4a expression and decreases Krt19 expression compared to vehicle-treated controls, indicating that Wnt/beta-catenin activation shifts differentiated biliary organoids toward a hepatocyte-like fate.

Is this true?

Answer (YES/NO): NO